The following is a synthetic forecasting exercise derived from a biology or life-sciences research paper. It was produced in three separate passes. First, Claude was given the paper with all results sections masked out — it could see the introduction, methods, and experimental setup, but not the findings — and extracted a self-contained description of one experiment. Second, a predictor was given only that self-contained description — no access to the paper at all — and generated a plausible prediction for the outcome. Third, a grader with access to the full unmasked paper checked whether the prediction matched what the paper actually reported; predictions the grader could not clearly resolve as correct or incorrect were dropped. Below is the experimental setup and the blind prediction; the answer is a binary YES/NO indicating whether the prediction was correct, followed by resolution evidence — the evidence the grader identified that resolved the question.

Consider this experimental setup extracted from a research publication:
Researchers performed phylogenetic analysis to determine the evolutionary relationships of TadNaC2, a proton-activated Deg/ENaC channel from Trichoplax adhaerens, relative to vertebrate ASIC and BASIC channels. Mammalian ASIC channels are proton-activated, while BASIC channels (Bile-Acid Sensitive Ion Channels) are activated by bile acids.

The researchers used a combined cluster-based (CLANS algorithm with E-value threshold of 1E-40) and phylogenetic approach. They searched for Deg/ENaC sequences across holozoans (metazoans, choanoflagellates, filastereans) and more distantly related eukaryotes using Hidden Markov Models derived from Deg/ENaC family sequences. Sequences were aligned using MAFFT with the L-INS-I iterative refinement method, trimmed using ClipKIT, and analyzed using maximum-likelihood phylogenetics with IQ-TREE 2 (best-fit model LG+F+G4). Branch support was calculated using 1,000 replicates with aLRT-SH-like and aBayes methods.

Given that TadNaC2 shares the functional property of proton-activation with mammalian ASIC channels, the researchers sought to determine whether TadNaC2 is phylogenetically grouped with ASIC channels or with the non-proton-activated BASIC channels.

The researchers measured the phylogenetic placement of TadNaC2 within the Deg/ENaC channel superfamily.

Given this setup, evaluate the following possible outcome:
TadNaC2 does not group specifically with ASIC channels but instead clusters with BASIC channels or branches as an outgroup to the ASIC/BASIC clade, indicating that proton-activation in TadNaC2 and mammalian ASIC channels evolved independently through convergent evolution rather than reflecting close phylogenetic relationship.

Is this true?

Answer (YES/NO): YES